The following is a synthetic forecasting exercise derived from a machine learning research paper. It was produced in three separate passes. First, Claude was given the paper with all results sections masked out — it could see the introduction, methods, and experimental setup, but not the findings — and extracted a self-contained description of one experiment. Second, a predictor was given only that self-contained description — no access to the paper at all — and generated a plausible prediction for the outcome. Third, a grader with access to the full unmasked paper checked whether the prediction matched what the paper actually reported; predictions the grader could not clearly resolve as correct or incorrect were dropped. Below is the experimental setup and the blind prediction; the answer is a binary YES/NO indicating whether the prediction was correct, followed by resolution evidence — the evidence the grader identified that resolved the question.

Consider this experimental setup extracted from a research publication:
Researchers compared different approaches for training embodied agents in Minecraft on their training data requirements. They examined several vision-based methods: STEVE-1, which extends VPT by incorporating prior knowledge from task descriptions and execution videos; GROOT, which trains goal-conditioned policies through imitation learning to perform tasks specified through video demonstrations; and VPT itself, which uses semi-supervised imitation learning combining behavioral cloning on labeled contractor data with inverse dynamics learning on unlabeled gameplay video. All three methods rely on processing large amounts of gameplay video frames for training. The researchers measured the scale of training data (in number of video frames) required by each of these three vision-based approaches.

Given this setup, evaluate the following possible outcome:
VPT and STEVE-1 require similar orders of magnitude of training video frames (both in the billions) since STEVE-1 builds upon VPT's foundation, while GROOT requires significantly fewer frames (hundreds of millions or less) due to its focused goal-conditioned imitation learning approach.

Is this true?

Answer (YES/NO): NO